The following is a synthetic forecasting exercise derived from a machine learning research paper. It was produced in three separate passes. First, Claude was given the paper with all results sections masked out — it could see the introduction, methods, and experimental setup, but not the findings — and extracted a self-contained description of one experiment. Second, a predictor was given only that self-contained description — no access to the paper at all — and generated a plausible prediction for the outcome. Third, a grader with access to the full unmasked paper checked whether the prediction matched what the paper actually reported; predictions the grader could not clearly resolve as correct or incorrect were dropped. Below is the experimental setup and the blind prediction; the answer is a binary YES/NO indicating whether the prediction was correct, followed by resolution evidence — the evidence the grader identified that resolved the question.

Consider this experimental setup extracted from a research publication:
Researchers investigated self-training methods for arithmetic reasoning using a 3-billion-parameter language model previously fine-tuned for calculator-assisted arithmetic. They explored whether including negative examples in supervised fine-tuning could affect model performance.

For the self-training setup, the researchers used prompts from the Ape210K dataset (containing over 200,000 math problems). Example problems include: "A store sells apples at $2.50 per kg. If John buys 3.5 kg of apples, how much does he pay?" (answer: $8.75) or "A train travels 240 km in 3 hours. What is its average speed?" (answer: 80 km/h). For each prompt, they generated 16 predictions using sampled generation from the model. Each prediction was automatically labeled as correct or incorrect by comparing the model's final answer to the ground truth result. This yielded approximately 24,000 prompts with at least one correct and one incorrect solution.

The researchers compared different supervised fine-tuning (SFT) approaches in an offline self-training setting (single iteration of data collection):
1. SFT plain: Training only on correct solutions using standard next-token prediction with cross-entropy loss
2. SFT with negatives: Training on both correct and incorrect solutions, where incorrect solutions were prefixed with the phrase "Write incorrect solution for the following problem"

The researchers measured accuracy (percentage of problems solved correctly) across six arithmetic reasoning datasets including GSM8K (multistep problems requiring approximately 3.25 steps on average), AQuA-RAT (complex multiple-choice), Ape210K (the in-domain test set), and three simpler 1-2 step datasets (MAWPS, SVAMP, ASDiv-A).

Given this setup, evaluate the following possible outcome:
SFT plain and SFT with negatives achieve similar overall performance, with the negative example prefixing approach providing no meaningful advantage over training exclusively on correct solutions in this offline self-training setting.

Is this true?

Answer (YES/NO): NO